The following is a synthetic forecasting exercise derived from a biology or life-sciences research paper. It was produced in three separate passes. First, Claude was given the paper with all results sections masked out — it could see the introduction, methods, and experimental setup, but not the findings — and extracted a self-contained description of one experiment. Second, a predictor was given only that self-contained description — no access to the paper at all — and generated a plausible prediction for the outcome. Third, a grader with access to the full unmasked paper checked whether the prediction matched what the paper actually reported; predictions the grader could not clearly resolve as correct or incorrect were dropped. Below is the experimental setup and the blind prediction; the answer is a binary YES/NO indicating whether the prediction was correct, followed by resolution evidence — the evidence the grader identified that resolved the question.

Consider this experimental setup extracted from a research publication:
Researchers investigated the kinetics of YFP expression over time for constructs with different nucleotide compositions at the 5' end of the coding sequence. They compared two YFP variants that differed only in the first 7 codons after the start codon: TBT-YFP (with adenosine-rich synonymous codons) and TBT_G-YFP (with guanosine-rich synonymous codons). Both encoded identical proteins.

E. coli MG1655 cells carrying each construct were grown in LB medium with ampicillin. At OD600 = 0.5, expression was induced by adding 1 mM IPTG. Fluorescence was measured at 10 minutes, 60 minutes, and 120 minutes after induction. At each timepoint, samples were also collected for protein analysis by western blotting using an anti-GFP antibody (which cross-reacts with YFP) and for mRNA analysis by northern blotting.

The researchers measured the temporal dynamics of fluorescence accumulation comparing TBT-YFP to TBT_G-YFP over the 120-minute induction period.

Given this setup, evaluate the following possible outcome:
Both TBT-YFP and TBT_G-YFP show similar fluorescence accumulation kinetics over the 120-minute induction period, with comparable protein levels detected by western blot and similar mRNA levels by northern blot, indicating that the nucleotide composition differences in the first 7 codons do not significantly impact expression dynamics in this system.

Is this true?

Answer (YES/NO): NO